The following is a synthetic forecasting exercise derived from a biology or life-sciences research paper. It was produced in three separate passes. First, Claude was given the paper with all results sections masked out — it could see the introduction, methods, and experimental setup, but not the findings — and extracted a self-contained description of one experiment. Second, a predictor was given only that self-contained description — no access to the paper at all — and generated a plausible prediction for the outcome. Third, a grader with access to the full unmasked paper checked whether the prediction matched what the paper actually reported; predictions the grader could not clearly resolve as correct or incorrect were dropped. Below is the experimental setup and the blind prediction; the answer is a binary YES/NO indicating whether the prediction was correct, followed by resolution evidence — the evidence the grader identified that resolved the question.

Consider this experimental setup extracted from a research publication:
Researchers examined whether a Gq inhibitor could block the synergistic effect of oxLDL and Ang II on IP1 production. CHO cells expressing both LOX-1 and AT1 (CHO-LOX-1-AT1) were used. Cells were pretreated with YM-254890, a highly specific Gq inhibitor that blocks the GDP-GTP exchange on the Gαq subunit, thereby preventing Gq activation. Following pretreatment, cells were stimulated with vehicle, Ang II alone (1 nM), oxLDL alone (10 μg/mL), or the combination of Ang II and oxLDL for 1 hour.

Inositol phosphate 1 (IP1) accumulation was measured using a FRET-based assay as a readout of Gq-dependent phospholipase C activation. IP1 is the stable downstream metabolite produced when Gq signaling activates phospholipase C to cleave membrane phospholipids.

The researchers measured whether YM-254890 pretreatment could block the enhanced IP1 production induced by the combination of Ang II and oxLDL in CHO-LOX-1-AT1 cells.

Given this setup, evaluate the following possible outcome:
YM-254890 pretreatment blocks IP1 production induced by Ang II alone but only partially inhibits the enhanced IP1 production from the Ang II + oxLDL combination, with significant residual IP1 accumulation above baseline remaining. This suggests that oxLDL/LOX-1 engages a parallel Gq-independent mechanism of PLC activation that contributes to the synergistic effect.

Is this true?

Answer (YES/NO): NO